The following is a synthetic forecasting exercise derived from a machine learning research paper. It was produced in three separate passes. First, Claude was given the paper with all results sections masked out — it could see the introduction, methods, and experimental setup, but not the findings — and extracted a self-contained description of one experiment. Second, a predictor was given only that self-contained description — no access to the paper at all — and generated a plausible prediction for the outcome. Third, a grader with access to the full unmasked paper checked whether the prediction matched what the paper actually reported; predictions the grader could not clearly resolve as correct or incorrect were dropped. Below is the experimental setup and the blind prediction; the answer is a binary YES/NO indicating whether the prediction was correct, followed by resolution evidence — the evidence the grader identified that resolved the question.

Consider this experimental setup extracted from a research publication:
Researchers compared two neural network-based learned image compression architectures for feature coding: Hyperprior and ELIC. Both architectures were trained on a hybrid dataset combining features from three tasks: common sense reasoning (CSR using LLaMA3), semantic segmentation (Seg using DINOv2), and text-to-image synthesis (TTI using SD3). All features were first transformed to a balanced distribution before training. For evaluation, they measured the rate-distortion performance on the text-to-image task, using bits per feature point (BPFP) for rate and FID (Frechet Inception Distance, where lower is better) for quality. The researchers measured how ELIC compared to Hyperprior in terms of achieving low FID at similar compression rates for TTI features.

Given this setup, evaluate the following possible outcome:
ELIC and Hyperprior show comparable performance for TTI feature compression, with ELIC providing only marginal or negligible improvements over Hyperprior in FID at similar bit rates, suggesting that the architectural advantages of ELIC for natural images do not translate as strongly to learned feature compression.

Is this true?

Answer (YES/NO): NO